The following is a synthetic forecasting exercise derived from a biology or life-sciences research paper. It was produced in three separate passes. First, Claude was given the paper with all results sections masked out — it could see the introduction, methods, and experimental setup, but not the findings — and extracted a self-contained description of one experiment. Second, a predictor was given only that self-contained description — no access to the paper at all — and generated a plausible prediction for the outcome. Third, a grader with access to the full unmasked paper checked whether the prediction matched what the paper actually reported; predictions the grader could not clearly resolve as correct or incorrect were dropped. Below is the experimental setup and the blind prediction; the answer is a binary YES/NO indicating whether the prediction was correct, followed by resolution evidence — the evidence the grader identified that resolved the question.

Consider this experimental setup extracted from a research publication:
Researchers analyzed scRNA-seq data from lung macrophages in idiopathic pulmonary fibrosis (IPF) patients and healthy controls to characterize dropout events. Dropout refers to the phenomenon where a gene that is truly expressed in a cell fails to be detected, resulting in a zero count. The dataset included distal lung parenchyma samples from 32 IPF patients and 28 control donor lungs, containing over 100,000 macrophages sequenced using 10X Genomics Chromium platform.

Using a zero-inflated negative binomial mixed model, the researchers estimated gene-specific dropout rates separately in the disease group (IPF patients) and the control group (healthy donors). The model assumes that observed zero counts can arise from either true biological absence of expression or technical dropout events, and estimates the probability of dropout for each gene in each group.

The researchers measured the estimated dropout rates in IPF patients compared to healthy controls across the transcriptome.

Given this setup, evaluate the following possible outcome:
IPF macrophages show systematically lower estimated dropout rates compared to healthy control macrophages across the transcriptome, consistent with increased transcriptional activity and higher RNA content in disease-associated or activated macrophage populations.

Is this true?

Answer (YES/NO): YES